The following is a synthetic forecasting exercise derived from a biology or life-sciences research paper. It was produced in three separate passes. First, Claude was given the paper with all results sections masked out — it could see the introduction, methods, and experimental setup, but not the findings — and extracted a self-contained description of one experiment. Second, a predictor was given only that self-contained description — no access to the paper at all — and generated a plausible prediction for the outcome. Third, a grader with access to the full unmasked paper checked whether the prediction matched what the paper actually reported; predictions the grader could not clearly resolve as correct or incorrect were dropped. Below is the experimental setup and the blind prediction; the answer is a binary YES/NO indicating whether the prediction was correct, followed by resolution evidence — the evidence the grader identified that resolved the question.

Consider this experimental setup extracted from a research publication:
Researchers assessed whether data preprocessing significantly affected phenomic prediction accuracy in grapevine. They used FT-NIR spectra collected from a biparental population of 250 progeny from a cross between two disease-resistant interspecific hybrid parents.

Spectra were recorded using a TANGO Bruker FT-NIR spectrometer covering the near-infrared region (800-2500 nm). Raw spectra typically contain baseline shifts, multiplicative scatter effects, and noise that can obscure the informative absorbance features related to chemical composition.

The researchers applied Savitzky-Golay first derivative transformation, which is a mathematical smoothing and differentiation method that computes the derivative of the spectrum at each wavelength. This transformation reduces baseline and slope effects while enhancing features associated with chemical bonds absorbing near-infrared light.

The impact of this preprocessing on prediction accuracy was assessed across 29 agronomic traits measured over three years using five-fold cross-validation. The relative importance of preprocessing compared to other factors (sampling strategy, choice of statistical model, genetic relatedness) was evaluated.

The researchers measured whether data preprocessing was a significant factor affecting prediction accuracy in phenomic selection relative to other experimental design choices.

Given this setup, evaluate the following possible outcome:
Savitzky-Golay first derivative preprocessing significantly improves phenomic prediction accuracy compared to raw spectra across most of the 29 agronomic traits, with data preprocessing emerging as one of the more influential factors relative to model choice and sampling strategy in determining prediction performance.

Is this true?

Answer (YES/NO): NO